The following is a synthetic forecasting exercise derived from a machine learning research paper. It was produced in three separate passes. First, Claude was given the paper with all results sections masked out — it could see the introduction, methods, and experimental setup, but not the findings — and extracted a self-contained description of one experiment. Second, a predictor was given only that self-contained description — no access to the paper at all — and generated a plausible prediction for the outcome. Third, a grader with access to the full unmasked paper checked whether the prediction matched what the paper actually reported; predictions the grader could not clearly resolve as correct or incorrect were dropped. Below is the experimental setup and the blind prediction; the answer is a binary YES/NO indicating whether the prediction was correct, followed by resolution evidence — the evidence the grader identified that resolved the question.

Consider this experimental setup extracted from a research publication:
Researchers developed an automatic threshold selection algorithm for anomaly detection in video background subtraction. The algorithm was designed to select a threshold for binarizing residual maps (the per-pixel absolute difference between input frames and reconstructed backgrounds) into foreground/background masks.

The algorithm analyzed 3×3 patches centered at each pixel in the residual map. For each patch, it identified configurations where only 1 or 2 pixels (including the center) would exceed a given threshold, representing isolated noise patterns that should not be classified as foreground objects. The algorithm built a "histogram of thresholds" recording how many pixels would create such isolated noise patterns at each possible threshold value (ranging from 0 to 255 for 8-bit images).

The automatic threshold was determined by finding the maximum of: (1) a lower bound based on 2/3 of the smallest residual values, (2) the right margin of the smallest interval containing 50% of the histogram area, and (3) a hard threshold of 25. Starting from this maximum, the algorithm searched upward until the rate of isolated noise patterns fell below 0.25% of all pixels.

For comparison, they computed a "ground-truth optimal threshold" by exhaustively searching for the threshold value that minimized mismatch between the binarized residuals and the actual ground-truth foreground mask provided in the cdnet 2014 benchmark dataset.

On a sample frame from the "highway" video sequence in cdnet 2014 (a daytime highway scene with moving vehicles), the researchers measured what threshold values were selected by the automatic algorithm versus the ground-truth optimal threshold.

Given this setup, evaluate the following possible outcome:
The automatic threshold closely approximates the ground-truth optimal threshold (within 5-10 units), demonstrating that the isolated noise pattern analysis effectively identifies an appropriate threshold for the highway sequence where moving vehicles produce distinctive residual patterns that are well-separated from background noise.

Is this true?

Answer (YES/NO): NO